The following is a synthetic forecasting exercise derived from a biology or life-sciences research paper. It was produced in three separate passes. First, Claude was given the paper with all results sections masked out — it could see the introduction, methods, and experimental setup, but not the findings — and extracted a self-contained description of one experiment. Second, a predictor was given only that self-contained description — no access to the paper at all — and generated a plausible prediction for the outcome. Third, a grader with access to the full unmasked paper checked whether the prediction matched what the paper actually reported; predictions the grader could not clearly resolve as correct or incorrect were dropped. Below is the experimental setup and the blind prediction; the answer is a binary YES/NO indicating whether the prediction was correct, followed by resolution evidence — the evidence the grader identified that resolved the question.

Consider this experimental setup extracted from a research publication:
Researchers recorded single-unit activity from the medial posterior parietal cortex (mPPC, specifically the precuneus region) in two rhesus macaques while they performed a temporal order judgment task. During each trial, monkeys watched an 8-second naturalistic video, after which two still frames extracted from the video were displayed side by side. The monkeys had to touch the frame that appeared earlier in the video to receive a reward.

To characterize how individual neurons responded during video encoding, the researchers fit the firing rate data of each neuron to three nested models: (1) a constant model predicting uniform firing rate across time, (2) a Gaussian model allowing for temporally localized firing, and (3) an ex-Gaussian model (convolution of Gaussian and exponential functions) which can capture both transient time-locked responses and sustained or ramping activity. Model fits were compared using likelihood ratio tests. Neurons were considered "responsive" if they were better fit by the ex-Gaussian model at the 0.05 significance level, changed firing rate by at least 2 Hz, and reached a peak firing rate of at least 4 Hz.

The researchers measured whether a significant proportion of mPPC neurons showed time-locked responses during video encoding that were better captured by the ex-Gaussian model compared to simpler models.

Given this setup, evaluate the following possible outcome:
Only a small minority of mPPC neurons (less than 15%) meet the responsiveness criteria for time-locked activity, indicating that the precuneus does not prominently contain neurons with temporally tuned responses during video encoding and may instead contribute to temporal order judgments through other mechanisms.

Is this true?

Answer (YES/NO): NO